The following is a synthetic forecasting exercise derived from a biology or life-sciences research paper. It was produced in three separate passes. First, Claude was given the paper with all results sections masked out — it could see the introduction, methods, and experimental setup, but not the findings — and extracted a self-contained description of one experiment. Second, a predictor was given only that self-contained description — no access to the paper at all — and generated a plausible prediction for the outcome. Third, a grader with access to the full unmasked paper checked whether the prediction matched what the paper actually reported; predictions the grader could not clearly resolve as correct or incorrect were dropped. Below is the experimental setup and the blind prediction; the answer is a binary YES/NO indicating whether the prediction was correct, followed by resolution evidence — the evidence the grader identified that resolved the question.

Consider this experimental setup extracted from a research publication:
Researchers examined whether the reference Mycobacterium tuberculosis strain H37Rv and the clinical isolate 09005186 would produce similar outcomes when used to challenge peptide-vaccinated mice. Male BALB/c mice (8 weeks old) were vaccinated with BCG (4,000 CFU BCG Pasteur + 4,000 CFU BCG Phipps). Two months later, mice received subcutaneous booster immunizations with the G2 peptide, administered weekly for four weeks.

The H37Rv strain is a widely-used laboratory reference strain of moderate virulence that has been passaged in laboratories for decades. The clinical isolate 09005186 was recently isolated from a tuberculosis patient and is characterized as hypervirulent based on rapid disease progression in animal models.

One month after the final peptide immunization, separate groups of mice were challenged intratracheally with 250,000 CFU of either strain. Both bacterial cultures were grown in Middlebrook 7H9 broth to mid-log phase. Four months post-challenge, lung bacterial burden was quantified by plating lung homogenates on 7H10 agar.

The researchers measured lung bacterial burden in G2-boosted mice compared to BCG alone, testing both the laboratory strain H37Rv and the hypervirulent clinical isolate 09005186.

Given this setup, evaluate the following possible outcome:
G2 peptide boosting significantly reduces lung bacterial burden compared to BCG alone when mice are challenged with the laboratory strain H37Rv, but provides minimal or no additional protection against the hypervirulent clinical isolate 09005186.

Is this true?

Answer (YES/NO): NO